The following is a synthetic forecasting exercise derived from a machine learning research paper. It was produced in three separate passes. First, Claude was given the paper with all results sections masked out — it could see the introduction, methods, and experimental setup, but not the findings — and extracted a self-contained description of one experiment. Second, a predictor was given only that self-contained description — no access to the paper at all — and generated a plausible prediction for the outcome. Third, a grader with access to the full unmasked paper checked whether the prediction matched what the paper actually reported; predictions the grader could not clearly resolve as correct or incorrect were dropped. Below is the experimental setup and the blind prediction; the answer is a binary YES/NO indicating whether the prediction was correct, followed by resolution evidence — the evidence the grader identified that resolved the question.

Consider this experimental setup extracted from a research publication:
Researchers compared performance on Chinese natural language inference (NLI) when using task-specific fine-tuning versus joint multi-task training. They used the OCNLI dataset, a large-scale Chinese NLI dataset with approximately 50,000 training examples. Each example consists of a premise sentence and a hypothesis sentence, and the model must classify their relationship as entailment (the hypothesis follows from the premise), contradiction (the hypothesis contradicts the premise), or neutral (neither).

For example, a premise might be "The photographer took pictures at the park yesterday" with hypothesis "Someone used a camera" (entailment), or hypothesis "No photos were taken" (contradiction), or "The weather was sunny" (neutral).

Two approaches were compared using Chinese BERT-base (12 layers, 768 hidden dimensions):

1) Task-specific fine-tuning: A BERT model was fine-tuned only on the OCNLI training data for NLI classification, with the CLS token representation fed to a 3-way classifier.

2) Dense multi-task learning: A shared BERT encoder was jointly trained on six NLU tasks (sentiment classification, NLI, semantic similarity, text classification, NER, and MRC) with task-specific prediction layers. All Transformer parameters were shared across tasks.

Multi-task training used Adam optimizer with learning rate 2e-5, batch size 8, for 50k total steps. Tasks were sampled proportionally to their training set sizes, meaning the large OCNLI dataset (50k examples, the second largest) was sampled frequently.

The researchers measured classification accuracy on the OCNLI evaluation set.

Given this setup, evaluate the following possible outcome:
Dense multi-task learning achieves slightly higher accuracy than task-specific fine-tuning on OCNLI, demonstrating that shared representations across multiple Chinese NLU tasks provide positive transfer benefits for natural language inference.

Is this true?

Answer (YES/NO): YES